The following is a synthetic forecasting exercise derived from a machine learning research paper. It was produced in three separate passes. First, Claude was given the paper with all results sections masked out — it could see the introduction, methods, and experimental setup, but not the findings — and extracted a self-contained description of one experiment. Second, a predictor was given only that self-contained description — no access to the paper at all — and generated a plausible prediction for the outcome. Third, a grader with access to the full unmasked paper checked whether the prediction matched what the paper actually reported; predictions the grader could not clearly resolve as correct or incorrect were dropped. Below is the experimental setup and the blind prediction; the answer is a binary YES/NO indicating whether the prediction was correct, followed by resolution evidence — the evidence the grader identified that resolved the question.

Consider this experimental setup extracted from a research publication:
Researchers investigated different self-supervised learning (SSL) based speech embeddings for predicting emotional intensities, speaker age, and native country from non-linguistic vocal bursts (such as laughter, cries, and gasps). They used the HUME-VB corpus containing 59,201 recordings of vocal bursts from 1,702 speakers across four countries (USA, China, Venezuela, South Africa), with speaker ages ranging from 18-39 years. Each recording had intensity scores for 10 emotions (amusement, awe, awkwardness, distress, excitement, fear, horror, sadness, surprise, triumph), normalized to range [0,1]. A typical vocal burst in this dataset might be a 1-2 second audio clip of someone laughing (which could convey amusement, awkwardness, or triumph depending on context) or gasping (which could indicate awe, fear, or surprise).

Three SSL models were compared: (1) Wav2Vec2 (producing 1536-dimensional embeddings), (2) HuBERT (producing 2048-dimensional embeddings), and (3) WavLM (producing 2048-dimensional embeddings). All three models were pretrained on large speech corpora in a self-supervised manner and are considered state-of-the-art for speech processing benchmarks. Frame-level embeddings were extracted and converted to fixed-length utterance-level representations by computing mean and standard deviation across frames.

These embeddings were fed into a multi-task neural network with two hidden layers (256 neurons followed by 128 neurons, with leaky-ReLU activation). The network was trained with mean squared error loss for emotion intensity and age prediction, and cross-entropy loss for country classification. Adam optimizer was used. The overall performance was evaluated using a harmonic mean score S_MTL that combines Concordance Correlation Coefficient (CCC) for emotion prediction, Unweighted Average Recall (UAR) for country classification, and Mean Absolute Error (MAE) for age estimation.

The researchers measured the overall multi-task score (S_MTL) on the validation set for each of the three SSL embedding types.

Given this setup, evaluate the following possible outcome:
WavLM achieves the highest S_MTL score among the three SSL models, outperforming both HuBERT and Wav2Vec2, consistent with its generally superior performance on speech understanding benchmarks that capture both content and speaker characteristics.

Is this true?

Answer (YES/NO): NO